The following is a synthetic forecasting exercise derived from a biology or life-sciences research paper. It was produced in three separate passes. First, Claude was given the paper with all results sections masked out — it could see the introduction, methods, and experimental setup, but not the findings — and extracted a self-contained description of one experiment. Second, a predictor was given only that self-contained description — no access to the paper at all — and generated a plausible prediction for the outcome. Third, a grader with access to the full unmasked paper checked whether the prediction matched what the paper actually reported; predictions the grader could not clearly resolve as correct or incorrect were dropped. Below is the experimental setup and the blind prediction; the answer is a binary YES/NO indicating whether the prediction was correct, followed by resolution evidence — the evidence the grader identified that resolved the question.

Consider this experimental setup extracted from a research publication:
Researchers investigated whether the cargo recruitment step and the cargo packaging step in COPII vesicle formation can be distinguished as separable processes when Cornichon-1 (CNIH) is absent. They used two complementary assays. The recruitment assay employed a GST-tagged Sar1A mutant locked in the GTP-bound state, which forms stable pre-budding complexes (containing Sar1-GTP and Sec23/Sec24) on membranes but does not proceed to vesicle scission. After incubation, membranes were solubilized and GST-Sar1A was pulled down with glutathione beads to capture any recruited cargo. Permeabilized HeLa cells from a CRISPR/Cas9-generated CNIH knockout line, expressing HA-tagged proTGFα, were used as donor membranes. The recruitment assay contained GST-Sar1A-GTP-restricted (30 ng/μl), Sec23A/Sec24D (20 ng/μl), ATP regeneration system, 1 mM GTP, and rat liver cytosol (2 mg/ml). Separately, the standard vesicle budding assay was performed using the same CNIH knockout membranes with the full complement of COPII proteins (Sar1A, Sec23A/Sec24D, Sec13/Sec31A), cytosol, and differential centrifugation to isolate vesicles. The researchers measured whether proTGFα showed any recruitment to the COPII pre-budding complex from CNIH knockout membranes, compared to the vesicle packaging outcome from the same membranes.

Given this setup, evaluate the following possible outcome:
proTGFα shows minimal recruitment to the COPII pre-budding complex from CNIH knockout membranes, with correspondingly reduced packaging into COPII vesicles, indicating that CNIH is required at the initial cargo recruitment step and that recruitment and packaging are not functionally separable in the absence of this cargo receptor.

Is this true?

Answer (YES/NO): YES